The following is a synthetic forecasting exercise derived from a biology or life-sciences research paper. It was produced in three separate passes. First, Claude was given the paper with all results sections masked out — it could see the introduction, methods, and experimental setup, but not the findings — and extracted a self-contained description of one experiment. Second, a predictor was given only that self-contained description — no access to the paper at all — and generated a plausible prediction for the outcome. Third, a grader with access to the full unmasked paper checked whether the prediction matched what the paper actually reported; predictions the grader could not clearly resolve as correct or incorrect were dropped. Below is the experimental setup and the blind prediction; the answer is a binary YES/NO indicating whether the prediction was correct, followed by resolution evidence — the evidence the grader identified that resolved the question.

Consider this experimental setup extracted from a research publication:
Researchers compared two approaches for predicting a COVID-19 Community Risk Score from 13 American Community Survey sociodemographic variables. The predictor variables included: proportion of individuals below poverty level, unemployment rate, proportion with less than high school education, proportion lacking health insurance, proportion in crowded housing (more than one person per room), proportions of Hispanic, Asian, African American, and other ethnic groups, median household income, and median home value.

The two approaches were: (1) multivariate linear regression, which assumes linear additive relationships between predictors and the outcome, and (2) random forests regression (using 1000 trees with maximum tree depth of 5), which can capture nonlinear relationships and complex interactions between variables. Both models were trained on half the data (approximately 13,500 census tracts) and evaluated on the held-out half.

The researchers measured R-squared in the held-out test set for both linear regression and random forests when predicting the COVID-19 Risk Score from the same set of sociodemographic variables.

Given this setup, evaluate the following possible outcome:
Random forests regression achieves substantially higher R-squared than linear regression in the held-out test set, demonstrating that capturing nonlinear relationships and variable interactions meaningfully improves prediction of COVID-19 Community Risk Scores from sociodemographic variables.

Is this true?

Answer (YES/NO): YES